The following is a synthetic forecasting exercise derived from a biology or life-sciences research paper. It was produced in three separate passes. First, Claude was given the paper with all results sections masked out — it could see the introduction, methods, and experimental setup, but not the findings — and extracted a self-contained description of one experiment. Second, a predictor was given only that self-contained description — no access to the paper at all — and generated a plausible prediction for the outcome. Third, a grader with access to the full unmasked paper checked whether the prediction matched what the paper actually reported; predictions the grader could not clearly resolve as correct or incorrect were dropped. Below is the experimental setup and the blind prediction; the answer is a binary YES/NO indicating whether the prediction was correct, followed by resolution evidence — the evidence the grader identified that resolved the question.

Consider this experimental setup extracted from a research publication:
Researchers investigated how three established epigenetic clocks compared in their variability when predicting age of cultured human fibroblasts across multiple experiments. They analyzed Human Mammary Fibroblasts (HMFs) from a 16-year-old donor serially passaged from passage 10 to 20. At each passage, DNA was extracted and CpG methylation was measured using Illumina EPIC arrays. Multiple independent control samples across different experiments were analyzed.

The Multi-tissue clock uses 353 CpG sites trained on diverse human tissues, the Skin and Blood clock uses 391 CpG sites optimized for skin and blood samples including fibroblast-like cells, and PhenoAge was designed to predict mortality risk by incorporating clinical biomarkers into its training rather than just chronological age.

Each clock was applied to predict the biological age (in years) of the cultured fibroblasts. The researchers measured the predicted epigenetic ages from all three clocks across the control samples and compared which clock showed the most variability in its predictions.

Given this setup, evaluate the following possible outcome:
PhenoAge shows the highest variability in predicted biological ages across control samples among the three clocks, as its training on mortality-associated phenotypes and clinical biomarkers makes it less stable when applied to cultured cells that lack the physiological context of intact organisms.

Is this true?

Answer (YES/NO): YES